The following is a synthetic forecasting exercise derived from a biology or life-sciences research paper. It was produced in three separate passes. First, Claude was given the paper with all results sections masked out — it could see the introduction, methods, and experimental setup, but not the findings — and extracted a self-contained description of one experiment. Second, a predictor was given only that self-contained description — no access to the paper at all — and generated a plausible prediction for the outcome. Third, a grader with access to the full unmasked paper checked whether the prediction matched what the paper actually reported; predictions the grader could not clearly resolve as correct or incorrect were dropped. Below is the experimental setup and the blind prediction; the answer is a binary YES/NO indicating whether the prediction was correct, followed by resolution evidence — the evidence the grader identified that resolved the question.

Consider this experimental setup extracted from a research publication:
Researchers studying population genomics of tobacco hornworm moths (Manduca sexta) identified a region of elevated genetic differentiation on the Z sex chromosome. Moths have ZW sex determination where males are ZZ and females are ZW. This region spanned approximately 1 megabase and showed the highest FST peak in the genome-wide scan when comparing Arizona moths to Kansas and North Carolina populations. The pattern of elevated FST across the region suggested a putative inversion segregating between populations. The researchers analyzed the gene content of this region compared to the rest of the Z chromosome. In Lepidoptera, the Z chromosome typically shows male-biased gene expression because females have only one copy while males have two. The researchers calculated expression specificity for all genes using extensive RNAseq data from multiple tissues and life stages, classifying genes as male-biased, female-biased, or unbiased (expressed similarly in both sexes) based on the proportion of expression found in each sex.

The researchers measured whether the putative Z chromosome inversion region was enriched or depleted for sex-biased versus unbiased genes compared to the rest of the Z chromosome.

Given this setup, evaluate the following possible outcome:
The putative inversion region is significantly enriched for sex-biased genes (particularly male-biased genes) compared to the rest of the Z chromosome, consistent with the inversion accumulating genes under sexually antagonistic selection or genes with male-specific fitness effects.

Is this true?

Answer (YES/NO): NO